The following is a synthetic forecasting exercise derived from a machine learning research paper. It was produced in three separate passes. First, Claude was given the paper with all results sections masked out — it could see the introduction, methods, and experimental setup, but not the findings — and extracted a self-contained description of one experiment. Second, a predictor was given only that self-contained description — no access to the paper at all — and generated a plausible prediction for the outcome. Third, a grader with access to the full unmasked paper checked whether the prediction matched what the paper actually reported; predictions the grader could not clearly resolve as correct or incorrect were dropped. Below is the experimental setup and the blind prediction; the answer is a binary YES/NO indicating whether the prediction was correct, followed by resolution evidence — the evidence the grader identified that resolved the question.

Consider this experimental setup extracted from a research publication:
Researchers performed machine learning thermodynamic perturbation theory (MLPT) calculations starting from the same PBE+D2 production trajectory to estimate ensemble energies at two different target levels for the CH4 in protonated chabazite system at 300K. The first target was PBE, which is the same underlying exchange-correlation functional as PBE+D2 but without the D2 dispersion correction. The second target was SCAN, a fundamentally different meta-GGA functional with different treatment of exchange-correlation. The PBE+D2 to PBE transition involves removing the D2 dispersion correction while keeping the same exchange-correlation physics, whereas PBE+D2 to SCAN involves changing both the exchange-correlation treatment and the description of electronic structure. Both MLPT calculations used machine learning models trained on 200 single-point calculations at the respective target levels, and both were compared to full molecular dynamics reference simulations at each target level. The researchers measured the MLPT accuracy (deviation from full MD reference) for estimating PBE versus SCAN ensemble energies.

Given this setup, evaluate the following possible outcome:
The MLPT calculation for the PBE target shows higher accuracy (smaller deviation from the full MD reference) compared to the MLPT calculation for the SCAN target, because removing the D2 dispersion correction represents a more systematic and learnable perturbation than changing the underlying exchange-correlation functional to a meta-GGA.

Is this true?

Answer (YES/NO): YES